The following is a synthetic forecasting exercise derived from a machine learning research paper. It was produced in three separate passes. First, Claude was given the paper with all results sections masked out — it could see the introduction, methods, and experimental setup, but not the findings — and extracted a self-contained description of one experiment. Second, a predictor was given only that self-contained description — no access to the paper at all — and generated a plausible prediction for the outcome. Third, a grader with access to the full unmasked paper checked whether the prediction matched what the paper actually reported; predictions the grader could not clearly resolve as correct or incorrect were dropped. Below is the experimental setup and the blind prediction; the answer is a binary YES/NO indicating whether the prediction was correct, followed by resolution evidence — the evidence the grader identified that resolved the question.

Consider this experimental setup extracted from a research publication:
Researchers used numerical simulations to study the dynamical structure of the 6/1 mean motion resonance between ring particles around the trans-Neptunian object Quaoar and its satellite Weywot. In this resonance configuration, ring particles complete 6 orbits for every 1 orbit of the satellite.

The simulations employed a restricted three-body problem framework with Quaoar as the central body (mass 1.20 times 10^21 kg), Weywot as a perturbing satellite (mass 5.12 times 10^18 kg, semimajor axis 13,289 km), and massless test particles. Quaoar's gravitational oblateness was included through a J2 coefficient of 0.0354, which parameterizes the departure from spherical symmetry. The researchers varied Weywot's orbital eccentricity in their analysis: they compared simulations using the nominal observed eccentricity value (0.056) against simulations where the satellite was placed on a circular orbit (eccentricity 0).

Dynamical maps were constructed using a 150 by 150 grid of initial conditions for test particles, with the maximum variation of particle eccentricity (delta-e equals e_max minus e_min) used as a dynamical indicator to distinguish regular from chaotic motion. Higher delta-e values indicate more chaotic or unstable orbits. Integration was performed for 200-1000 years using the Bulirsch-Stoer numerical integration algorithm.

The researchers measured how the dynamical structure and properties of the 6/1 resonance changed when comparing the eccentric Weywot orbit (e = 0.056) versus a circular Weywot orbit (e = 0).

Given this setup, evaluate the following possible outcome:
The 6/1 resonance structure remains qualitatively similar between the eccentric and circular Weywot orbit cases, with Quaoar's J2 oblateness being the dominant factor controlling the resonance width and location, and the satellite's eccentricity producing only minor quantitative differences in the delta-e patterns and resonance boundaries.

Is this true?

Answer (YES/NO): NO